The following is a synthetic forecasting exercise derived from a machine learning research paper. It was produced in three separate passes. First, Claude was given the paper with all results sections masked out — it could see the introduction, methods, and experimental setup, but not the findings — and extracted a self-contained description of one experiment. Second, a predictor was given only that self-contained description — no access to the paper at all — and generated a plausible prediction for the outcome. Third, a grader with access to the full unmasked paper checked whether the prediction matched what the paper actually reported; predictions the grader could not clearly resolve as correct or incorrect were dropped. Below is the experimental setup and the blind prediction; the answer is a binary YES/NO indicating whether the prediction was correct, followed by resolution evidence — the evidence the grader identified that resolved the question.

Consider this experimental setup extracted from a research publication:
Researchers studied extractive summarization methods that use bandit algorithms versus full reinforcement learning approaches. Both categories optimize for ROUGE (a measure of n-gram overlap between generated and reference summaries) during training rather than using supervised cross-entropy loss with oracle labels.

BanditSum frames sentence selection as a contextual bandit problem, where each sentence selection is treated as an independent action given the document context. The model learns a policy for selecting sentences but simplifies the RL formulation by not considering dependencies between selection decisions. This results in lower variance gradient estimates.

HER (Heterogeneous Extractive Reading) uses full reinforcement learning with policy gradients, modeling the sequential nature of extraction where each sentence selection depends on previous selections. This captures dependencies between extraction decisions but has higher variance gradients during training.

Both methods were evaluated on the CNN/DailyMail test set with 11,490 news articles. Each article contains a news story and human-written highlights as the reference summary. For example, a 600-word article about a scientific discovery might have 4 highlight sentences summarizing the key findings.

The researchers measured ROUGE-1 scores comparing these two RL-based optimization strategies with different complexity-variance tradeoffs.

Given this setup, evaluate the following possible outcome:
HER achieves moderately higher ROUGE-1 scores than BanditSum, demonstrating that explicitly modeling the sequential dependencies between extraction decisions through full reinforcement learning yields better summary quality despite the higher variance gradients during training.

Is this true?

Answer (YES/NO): YES